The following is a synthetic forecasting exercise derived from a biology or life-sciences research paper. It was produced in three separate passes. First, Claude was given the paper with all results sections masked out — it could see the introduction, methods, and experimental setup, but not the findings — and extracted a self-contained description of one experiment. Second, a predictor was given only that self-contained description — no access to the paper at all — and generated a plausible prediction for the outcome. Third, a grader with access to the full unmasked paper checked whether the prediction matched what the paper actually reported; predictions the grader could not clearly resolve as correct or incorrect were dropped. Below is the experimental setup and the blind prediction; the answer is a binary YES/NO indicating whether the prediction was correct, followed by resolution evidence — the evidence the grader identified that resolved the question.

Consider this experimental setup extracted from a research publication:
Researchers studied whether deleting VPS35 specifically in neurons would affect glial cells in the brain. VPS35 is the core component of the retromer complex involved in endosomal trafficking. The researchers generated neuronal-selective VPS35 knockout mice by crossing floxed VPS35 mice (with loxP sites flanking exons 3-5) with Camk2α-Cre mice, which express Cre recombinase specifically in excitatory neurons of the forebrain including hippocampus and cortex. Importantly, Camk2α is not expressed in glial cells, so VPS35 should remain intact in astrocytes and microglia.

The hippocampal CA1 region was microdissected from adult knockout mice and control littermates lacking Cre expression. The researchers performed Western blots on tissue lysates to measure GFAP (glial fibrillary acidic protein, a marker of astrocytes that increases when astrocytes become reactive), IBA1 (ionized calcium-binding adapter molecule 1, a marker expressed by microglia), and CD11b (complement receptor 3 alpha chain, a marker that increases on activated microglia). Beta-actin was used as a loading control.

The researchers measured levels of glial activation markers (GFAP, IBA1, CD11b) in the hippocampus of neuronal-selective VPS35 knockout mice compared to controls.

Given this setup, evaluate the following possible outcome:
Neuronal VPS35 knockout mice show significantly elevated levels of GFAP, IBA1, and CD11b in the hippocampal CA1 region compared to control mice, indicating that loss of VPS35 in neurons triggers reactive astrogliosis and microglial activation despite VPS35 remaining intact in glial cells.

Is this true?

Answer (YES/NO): NO